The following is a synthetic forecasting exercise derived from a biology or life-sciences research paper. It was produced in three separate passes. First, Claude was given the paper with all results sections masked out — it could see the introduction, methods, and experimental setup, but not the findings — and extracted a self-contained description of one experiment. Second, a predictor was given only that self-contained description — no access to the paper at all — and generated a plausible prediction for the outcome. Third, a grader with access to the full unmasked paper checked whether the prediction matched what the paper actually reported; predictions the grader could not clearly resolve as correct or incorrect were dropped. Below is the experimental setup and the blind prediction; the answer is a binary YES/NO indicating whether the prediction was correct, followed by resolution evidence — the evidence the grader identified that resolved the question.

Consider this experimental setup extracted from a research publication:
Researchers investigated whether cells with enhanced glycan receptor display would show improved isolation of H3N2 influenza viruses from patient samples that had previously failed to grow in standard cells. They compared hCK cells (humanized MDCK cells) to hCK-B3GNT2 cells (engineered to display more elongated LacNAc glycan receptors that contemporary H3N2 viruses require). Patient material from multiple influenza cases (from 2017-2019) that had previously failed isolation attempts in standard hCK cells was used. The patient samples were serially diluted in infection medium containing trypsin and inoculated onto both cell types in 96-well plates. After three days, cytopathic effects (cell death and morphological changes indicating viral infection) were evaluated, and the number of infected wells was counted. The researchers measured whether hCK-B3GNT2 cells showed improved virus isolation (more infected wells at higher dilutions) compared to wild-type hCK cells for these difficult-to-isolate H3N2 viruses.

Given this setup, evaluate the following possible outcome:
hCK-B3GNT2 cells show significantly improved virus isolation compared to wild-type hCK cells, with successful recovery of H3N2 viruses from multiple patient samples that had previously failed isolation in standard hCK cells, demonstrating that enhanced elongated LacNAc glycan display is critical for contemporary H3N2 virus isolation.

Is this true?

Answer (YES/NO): NO